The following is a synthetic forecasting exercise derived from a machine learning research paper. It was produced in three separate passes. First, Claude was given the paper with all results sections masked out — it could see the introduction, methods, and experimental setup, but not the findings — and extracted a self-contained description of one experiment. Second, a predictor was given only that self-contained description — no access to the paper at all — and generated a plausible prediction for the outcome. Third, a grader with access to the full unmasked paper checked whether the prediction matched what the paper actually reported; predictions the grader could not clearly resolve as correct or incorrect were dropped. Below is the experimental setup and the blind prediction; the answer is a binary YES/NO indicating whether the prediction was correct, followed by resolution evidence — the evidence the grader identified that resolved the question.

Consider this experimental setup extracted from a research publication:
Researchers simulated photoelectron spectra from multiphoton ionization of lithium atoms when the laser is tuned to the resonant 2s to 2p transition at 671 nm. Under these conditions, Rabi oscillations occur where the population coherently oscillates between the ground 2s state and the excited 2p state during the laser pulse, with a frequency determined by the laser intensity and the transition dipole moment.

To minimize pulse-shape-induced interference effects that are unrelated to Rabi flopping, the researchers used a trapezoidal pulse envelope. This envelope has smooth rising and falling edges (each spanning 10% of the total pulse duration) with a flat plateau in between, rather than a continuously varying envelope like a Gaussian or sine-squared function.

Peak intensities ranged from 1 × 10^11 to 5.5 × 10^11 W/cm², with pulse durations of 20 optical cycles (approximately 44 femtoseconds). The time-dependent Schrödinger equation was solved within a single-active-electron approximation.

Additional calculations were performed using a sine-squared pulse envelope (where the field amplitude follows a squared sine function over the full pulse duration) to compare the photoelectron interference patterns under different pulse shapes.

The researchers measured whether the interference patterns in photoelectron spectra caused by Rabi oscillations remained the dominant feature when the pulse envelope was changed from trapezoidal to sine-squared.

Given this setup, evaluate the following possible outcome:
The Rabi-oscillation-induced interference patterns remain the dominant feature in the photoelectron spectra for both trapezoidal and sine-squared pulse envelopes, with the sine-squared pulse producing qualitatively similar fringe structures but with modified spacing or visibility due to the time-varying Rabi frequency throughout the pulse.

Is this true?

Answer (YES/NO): NO